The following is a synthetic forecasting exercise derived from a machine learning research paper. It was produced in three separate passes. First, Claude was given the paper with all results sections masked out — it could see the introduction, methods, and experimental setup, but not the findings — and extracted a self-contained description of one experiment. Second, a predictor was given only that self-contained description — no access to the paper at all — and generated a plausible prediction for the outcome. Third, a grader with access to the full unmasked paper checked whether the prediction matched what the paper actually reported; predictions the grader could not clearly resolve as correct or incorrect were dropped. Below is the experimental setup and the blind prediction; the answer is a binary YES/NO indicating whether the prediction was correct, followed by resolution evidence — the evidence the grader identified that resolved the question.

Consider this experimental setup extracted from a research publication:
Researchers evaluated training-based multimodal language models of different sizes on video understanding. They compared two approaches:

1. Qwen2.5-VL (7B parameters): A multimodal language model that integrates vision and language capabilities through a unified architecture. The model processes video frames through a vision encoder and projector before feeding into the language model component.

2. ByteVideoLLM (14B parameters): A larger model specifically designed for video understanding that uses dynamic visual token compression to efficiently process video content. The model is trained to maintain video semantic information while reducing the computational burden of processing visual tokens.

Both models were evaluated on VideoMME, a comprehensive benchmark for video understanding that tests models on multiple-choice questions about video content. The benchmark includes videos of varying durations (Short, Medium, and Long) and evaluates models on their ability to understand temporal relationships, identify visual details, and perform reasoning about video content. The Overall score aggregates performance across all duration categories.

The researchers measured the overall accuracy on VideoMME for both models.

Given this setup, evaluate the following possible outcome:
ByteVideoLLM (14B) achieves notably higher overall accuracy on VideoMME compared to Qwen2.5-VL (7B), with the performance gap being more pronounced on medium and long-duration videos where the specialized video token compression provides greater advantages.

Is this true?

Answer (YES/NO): NO